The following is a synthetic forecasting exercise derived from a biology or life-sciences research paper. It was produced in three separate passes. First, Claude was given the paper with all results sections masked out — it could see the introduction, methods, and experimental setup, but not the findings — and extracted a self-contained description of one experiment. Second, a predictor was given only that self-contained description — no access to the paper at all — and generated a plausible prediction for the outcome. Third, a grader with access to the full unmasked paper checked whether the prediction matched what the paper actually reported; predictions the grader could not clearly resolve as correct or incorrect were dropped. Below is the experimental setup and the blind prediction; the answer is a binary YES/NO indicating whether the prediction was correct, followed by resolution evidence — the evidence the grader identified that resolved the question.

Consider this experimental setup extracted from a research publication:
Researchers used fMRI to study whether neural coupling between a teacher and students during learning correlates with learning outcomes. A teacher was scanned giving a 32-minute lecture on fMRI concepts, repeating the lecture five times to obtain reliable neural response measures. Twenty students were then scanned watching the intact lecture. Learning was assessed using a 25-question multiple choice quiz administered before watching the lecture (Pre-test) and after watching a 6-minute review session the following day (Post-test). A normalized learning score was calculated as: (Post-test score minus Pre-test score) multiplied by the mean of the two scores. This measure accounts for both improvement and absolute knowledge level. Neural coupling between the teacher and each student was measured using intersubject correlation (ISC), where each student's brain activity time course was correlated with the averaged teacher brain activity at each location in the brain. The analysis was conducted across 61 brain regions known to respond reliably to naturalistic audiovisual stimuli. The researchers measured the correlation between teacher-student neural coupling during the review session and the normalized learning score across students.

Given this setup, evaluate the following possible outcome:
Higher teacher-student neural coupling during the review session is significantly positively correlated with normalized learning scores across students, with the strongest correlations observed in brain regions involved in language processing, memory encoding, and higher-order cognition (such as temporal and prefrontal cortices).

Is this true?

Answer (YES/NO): NO